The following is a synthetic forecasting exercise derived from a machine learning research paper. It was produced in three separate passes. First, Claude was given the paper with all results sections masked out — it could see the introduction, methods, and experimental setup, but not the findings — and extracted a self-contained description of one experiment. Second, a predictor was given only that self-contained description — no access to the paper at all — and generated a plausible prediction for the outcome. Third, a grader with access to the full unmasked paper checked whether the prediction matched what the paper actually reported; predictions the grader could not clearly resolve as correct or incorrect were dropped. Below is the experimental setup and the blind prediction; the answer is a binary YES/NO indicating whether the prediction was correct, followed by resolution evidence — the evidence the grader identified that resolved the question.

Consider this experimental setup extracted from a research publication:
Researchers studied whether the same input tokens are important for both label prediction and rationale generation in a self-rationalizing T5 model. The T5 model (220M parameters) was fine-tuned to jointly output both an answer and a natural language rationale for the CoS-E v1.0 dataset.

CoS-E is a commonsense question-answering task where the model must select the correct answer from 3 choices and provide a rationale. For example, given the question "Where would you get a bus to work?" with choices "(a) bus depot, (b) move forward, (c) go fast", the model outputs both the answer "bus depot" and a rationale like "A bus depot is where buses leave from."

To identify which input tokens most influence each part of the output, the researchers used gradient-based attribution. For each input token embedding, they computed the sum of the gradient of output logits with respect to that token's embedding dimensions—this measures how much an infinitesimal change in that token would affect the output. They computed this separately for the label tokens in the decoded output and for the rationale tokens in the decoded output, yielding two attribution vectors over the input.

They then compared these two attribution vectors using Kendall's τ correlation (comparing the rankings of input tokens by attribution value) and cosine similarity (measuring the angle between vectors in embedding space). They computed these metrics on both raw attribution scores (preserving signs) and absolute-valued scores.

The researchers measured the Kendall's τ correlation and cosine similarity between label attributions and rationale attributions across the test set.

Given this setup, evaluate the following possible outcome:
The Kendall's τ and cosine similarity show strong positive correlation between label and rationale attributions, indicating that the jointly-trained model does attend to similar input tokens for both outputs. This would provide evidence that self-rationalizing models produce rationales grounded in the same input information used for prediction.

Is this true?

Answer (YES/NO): NO